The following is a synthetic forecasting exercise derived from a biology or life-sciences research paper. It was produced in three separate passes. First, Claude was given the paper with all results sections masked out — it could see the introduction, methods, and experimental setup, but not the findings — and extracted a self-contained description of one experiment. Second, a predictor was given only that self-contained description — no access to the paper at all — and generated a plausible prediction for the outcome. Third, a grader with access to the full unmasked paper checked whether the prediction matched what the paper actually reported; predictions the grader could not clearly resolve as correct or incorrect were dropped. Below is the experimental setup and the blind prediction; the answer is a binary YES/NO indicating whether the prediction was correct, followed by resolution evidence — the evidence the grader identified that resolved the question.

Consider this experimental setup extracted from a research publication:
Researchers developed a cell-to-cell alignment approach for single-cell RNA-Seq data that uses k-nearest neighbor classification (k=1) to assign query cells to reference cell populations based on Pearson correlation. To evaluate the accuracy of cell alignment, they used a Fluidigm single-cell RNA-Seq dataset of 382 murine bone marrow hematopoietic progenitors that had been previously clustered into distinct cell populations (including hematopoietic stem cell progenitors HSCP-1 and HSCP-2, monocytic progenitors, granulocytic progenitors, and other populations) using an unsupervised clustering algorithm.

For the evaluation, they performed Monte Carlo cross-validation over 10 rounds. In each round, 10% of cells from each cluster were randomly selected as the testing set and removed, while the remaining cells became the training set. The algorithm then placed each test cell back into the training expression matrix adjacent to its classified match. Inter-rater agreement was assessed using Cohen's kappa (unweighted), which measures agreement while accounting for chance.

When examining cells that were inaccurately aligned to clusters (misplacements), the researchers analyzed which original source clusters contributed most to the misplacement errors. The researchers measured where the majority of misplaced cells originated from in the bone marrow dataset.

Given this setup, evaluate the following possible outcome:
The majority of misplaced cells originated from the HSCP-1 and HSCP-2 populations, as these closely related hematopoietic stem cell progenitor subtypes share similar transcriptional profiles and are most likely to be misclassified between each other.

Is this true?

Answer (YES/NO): NO